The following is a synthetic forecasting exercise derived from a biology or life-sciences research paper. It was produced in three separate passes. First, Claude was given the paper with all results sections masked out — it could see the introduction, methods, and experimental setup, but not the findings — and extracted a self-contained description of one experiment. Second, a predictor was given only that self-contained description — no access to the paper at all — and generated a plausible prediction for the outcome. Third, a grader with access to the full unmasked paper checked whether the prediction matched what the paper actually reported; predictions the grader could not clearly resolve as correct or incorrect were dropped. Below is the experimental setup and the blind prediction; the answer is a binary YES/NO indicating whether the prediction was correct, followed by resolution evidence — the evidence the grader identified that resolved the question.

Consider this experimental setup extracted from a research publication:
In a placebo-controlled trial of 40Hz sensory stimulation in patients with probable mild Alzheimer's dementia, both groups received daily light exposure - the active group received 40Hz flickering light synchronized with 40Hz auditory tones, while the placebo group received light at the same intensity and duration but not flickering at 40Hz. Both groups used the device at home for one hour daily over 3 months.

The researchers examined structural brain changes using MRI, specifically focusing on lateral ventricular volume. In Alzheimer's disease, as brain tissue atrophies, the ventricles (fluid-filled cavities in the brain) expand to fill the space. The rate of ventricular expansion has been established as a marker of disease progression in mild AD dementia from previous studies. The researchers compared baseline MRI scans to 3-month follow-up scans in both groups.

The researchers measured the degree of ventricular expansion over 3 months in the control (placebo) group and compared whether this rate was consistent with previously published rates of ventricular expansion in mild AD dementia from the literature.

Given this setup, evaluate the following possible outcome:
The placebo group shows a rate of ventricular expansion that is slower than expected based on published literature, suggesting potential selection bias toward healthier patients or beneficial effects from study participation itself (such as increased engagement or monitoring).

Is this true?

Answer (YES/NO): NO